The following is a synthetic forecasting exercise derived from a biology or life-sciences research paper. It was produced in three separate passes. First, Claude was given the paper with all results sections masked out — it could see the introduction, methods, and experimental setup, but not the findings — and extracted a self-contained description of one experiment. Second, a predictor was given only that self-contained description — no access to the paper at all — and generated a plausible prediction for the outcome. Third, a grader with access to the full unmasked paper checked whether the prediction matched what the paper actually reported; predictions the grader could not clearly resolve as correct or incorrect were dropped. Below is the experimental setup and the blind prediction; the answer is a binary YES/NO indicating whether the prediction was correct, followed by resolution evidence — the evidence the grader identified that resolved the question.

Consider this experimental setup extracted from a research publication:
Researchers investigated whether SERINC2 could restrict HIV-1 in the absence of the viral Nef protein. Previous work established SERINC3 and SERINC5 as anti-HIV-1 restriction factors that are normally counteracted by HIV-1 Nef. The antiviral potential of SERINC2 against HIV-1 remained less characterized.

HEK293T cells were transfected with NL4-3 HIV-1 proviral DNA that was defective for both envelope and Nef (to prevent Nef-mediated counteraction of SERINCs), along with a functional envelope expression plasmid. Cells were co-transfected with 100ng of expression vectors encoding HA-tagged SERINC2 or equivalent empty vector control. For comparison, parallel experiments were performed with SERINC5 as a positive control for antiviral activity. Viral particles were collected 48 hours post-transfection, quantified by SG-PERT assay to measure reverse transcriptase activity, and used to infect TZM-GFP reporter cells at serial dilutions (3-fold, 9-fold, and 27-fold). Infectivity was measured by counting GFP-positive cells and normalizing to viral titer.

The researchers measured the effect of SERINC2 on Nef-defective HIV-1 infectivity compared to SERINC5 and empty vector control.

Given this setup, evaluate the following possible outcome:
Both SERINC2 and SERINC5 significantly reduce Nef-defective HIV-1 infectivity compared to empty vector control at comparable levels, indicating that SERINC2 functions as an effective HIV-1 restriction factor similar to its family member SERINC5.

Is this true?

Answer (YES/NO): NO